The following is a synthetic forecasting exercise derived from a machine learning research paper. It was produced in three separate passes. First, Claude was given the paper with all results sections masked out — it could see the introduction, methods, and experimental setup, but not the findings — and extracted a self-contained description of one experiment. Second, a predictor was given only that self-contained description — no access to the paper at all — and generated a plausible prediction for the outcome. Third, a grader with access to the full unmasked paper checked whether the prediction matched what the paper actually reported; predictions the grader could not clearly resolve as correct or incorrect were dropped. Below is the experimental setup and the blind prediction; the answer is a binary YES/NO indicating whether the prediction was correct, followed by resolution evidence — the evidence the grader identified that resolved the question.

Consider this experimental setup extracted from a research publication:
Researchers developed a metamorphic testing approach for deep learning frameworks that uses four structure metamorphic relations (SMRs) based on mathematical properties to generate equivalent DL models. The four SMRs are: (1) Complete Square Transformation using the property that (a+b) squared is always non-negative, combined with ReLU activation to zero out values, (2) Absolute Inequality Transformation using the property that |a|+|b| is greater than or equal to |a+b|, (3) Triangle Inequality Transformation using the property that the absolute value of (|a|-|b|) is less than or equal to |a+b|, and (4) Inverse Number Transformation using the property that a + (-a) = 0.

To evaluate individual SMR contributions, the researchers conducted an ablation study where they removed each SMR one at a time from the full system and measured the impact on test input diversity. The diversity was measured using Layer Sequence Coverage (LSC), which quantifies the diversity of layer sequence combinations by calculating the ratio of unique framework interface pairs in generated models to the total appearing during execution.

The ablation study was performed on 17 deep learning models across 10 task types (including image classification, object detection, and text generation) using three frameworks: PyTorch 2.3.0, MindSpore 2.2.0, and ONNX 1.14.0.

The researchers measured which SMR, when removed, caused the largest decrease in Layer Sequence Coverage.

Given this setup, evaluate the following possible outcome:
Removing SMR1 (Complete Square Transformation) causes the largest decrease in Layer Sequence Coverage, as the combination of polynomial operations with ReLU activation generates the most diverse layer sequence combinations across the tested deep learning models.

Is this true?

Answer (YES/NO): NO